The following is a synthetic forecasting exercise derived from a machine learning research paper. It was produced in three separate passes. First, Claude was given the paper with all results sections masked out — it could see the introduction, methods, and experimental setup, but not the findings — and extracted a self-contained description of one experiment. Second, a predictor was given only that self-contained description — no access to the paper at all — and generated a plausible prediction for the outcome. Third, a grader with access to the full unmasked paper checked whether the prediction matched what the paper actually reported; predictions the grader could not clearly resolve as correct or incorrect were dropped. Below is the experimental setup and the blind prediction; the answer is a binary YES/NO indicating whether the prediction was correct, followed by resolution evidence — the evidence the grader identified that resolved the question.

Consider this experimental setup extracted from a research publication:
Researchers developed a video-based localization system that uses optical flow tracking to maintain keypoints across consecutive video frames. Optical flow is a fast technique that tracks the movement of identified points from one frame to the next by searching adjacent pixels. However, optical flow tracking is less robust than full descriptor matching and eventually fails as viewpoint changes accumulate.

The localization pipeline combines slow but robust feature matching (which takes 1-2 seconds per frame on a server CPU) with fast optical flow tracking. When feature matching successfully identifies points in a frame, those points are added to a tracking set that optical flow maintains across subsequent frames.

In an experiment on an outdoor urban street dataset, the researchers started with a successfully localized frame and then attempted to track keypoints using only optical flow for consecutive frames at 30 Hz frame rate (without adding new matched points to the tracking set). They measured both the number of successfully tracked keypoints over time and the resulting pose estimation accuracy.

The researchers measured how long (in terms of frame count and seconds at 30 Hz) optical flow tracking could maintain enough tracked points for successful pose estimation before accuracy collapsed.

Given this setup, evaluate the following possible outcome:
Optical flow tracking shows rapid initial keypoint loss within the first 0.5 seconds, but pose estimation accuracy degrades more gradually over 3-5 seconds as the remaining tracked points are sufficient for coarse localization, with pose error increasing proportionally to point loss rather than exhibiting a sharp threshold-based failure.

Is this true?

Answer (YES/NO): NO